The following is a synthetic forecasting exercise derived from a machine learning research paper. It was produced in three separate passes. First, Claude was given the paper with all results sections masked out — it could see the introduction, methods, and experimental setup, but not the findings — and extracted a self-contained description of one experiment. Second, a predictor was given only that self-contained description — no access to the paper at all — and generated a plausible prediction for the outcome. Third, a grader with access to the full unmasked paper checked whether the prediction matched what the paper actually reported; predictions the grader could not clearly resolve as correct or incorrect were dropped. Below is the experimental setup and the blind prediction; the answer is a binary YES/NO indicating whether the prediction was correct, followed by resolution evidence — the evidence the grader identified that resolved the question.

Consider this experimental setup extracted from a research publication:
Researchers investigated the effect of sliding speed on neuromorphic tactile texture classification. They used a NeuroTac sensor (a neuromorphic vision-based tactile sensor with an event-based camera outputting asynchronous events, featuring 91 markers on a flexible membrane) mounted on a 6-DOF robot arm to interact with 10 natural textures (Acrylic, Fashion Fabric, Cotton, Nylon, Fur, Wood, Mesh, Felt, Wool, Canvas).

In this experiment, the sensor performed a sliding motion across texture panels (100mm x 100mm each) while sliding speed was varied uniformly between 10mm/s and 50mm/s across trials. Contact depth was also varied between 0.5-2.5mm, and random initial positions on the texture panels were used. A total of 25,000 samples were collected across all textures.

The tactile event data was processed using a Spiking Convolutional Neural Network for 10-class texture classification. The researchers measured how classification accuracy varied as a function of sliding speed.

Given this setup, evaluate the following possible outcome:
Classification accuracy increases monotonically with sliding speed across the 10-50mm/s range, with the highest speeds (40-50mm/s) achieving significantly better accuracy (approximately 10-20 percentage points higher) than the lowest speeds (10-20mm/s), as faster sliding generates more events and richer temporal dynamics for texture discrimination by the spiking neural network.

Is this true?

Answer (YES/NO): NO